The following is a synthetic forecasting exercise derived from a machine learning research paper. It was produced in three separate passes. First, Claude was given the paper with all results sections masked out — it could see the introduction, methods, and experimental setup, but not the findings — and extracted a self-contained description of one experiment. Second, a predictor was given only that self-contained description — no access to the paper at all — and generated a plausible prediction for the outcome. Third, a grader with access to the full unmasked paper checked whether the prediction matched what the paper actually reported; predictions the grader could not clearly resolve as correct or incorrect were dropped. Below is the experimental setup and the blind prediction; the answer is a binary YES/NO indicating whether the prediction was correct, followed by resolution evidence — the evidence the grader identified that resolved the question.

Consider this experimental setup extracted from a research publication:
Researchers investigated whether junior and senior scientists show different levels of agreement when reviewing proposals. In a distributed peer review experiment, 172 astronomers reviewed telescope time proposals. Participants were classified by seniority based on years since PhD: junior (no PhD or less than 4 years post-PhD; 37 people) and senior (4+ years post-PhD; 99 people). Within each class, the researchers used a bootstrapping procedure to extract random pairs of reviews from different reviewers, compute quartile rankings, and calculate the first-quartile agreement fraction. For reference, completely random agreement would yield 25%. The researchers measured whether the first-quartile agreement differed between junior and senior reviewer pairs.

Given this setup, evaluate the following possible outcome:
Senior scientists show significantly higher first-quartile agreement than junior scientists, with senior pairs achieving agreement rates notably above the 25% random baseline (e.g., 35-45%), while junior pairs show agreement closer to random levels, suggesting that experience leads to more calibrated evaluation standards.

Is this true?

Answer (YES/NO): NO